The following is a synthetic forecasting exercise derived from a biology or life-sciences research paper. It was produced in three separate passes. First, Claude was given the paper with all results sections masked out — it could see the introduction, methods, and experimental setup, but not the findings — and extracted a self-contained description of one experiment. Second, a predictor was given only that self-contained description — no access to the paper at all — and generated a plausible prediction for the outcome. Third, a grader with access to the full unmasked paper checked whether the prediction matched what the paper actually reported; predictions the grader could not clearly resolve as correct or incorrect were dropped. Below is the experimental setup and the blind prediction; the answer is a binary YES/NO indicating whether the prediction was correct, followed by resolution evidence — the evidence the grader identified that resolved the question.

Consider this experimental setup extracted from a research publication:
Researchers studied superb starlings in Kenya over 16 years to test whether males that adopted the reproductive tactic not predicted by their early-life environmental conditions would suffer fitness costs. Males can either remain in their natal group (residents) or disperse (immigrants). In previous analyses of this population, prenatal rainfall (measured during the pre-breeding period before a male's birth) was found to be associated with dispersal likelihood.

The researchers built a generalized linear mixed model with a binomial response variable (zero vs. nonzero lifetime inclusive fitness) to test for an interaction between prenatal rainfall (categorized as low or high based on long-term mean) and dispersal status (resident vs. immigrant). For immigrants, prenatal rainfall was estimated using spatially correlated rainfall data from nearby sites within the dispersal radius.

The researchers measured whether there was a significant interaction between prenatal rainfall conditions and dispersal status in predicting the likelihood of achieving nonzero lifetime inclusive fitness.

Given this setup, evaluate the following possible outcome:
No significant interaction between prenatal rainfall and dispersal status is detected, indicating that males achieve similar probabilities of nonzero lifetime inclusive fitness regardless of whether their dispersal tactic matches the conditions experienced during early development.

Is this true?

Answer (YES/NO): NO